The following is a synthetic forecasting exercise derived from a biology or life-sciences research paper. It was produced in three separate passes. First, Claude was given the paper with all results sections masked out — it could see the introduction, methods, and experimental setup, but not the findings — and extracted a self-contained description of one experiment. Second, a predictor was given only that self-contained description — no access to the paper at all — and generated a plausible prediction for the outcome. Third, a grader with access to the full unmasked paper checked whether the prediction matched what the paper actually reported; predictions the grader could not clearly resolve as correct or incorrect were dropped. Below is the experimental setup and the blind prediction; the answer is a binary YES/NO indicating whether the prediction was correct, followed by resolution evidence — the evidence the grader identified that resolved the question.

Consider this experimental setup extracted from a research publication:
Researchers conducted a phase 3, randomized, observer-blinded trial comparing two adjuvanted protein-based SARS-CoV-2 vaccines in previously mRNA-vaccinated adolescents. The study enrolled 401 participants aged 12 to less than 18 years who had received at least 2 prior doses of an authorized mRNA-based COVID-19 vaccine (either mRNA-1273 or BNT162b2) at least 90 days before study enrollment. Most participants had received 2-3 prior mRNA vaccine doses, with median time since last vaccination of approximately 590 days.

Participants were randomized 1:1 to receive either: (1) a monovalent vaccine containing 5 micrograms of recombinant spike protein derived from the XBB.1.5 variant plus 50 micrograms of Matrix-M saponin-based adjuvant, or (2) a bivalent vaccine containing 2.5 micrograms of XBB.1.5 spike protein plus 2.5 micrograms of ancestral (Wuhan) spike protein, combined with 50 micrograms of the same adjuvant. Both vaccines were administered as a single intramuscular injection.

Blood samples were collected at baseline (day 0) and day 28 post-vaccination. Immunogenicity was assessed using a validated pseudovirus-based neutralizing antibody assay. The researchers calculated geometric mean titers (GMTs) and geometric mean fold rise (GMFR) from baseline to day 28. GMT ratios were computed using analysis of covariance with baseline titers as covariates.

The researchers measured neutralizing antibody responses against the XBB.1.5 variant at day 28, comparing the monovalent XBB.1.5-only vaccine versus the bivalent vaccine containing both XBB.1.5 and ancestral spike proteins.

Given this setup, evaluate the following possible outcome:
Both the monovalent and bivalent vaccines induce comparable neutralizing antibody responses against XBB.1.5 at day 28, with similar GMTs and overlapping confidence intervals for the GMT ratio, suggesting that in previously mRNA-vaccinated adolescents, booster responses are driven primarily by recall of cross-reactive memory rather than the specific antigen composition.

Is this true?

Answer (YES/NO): NO